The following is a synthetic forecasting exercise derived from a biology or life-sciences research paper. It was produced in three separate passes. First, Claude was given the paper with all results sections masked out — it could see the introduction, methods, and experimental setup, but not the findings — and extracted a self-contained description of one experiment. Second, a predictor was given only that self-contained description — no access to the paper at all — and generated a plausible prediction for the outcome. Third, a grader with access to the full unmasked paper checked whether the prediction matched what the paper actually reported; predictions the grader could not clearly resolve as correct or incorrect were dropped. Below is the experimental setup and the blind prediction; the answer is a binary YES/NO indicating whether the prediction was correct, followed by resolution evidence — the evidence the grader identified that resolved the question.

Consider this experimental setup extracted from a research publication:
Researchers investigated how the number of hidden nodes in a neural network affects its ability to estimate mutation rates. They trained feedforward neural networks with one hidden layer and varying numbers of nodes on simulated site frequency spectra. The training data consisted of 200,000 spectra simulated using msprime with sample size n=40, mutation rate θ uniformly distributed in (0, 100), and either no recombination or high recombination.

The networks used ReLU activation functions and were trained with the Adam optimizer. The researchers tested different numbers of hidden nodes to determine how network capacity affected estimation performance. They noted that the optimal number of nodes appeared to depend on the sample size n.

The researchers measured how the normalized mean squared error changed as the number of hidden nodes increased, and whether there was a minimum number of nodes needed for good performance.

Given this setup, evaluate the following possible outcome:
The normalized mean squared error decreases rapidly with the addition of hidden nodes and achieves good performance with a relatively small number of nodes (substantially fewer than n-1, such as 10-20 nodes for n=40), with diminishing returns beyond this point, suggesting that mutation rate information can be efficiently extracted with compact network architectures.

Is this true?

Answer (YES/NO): NO